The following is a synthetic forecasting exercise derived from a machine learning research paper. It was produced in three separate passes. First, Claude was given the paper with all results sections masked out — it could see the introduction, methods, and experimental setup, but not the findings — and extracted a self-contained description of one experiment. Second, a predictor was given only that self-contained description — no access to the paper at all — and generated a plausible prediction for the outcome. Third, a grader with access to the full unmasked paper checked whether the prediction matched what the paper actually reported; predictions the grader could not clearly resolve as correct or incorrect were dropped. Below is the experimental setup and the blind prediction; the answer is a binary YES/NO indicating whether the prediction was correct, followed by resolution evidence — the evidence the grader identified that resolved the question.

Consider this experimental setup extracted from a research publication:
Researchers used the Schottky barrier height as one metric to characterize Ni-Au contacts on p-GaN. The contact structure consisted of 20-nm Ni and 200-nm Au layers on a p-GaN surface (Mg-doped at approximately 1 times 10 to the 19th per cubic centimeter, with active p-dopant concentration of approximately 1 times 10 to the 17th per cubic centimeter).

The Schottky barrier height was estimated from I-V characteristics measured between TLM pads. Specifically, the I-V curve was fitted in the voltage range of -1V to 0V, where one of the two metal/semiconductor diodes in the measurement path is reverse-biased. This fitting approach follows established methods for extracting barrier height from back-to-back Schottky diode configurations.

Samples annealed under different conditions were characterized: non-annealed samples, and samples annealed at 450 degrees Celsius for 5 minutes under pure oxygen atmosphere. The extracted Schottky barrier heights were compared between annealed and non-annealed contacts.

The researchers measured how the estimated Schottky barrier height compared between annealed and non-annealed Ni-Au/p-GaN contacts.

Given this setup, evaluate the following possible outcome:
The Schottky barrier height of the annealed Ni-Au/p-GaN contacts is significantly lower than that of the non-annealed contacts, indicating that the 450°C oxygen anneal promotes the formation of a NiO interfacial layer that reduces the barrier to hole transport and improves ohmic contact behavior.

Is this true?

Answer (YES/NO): NO